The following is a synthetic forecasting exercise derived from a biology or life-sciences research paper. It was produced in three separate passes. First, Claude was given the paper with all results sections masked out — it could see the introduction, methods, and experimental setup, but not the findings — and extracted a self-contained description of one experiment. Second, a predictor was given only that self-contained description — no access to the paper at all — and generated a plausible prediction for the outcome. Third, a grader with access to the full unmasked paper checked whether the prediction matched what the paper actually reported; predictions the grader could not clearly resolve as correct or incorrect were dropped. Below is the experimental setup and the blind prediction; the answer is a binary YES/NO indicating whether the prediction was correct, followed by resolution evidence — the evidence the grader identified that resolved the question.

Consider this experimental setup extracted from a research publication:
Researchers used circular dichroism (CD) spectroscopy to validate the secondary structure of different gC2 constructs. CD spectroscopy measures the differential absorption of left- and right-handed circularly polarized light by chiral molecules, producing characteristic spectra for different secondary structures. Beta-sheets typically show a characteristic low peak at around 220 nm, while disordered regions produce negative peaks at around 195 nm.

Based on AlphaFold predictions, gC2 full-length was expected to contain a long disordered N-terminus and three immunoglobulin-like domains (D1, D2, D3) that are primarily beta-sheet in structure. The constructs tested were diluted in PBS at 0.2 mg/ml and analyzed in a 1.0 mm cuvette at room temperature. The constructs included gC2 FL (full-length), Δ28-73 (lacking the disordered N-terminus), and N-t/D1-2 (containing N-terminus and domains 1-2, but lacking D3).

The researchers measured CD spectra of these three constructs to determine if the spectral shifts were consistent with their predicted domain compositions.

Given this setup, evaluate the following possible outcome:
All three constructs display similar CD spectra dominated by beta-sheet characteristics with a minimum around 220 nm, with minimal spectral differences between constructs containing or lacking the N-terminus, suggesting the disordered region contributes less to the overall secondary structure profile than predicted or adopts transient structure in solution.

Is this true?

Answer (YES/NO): NO